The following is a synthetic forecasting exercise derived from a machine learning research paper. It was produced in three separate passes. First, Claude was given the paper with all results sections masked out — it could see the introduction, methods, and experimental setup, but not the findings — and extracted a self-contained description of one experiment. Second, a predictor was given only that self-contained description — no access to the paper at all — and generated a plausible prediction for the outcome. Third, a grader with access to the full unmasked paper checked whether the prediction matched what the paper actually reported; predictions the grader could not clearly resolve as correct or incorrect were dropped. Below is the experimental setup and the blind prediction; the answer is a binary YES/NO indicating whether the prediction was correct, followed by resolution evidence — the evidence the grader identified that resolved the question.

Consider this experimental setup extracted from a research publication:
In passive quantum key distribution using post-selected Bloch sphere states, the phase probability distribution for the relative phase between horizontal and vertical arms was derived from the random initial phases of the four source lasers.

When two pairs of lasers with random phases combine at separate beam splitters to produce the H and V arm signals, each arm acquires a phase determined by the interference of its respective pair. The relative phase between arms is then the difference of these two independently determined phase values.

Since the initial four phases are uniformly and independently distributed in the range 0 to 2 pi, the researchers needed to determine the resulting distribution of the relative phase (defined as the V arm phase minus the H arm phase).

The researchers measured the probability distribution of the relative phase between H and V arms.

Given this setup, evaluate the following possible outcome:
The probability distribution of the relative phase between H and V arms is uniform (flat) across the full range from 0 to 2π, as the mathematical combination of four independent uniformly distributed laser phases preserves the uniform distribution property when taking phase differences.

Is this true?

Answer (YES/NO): YES